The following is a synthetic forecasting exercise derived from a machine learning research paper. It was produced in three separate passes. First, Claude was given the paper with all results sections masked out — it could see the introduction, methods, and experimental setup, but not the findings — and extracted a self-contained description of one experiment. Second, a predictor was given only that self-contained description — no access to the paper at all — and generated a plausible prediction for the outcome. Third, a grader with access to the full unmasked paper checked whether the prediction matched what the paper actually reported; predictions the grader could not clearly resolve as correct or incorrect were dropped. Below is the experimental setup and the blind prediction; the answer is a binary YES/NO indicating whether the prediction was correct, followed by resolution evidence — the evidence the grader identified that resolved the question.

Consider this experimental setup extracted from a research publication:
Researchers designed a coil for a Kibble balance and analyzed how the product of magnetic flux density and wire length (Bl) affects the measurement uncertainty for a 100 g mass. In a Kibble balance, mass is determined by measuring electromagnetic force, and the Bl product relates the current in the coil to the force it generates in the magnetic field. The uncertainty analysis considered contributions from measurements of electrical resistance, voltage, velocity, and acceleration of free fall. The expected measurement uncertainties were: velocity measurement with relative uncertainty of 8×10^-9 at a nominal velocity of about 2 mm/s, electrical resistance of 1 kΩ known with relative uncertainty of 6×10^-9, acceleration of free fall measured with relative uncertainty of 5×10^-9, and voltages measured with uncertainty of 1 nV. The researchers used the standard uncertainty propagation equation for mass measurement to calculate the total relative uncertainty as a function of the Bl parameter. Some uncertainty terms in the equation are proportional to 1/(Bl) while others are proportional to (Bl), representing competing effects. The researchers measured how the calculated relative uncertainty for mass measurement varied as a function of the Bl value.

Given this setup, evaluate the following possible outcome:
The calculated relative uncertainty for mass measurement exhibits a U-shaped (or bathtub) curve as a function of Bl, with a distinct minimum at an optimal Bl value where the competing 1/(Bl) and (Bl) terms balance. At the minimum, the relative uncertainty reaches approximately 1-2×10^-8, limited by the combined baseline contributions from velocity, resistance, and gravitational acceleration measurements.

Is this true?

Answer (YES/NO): NO